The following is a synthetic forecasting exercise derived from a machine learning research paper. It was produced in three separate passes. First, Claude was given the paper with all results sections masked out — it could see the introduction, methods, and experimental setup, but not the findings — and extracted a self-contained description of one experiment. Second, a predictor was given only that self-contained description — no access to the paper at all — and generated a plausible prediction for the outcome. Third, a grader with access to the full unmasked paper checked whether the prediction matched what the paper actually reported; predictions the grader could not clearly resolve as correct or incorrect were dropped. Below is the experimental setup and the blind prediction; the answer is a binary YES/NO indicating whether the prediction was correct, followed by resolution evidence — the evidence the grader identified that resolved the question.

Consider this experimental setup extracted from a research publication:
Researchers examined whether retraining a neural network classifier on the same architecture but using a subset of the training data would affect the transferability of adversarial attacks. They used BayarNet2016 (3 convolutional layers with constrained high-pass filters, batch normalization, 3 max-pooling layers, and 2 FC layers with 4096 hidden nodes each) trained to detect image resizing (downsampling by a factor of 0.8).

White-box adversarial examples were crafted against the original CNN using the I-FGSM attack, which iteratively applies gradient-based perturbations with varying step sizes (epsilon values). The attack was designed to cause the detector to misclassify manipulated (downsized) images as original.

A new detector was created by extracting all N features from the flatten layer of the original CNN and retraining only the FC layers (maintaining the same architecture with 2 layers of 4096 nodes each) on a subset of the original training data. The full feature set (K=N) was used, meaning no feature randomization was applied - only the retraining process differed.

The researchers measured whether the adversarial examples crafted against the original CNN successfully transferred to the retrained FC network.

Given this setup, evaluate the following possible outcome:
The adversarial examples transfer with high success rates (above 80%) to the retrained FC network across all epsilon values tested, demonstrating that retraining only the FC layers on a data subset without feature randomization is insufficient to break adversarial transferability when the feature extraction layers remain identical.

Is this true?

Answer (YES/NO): YES